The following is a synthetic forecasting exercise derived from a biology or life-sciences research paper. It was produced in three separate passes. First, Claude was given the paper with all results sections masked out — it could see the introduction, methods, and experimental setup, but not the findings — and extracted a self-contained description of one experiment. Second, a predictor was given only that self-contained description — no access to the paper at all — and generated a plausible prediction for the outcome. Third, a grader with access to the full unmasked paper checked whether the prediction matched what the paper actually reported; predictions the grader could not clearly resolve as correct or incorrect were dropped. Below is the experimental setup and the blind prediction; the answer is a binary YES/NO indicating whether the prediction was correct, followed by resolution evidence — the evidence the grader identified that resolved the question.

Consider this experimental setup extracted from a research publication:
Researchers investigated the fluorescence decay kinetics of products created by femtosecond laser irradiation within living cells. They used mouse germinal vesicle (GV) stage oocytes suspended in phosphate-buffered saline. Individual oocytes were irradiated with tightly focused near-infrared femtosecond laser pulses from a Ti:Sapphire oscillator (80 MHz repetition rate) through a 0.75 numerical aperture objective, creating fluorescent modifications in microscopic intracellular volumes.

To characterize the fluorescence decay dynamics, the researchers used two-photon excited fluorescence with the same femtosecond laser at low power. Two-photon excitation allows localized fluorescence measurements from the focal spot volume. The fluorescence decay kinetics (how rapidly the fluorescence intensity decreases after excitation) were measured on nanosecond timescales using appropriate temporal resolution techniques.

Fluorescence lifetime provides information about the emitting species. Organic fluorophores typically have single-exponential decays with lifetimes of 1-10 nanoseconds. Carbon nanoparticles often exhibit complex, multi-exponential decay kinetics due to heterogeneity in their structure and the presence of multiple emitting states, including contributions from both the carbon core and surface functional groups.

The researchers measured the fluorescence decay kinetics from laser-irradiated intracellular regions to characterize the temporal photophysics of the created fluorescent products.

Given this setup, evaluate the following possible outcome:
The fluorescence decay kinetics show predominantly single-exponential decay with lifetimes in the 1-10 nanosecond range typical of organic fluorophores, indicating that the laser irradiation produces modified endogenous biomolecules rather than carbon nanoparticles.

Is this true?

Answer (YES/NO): NO